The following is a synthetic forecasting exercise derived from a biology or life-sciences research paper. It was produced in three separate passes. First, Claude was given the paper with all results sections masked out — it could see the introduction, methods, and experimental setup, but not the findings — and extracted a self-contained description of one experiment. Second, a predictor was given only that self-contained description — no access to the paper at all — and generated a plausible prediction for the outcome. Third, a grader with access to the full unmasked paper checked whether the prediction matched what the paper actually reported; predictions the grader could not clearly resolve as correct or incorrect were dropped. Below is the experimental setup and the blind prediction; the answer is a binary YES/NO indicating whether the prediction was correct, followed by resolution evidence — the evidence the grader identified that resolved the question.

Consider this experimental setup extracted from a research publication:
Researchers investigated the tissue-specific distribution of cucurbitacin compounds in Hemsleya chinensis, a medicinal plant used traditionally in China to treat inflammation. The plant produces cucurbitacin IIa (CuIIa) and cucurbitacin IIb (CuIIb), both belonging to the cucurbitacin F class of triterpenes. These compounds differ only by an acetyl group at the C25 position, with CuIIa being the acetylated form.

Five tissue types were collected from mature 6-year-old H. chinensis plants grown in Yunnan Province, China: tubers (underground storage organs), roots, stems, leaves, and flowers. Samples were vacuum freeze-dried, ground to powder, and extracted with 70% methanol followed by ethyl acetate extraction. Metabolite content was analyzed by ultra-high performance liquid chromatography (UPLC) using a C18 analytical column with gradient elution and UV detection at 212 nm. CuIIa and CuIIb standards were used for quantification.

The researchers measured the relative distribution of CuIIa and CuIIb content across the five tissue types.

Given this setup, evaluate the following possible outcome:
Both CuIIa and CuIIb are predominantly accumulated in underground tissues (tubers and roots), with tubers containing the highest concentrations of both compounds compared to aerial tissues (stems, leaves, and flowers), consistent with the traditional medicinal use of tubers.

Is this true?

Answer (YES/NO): YES